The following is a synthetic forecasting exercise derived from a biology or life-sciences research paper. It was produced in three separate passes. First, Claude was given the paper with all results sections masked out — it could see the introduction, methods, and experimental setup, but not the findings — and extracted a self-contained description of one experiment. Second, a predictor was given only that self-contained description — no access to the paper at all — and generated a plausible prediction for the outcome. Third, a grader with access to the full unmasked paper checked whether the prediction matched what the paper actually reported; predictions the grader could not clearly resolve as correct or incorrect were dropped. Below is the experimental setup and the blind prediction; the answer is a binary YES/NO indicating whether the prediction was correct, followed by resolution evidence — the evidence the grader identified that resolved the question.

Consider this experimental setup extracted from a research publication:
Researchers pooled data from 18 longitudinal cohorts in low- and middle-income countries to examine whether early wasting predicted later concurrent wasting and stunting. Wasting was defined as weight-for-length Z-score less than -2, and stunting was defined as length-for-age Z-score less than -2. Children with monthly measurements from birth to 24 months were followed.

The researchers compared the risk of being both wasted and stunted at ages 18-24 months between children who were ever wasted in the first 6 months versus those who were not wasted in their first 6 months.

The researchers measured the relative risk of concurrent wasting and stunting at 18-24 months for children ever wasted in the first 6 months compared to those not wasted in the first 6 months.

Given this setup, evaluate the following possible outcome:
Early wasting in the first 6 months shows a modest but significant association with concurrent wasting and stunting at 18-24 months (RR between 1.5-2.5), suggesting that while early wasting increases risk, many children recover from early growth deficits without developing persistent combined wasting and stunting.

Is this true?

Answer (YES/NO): YES